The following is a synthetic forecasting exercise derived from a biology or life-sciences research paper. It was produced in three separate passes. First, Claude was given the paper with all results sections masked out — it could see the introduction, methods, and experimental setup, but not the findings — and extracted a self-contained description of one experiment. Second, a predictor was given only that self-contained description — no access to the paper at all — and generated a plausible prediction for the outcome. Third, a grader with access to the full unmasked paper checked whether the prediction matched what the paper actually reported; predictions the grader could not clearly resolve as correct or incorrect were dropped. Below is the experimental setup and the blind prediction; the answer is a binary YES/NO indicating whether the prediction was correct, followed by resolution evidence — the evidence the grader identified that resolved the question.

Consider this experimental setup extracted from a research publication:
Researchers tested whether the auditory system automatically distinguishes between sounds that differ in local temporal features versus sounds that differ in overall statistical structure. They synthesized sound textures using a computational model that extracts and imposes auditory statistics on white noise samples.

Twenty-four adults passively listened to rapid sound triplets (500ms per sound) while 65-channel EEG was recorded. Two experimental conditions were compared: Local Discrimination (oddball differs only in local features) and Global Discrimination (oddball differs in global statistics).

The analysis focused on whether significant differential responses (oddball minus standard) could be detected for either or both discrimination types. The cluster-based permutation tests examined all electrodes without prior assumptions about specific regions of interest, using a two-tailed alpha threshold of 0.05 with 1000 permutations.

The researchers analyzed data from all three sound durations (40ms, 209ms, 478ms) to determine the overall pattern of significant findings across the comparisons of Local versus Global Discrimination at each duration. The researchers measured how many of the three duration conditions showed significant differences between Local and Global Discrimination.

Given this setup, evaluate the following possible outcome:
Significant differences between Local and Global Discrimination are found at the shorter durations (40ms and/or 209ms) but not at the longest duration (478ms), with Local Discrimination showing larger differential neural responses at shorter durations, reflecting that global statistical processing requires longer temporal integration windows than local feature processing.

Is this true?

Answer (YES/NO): NO